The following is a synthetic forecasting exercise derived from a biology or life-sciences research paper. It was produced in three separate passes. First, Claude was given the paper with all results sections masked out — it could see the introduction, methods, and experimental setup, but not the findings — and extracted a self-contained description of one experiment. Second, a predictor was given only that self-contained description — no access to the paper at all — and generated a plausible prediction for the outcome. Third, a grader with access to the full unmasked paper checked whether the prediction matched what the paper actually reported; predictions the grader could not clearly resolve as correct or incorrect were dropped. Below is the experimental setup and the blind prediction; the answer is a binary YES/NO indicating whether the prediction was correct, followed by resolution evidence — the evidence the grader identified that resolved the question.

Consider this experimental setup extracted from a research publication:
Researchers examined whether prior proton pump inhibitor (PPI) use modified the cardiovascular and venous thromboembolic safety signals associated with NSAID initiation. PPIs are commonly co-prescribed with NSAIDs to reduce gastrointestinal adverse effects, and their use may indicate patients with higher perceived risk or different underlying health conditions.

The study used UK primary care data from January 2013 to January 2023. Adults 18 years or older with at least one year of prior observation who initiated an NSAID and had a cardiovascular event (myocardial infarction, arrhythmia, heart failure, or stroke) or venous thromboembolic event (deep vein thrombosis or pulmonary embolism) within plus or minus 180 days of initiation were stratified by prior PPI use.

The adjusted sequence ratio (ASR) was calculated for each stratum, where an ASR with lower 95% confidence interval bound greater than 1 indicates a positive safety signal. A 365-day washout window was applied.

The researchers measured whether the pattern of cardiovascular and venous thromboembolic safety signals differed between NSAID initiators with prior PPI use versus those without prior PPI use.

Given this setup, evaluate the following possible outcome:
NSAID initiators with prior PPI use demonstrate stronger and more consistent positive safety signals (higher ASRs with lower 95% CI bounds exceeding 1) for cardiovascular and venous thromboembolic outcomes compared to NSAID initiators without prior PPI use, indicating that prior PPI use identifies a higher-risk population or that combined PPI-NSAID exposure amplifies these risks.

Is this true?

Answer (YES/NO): NO